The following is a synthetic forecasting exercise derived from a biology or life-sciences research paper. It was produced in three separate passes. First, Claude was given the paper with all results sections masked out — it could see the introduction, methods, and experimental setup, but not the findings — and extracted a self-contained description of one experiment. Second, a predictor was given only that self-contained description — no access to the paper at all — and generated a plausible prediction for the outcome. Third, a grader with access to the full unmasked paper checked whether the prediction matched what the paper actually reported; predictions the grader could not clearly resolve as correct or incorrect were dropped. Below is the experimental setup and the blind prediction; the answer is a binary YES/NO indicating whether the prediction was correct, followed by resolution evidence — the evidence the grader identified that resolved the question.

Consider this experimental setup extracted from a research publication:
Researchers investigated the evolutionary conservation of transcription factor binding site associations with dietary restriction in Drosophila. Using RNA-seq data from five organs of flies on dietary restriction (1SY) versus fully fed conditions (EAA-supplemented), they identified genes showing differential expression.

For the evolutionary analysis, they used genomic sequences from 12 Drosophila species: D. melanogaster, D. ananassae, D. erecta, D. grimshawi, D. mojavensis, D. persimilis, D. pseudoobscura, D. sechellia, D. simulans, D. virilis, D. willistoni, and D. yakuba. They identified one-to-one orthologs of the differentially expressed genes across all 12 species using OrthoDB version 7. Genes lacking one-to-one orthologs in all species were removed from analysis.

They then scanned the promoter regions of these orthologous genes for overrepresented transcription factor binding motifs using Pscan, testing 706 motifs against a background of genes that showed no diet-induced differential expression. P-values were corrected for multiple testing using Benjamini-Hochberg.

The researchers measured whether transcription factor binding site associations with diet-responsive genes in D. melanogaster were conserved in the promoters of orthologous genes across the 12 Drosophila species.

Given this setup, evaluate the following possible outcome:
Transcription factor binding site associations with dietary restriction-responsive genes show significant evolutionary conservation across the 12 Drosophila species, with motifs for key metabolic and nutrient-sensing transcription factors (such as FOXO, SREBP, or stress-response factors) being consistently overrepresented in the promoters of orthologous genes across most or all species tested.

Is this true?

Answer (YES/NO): NO